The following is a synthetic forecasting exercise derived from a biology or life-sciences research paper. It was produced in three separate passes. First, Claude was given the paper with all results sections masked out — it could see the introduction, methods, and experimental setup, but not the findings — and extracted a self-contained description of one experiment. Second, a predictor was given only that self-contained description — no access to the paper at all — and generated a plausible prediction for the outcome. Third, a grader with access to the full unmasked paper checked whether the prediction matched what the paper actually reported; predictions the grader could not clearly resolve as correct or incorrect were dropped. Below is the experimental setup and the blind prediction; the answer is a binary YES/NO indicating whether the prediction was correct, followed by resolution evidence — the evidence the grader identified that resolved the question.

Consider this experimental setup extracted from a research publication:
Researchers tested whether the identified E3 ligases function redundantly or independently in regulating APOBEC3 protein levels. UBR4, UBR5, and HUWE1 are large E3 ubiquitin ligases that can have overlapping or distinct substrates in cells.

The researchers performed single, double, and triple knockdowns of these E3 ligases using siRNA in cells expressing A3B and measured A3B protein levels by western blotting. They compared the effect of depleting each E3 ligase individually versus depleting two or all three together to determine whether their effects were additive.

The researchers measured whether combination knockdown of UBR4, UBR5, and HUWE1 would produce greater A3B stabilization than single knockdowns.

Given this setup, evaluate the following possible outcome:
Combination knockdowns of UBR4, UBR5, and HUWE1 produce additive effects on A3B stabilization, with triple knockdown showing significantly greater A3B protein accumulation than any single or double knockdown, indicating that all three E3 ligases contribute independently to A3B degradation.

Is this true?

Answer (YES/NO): YES